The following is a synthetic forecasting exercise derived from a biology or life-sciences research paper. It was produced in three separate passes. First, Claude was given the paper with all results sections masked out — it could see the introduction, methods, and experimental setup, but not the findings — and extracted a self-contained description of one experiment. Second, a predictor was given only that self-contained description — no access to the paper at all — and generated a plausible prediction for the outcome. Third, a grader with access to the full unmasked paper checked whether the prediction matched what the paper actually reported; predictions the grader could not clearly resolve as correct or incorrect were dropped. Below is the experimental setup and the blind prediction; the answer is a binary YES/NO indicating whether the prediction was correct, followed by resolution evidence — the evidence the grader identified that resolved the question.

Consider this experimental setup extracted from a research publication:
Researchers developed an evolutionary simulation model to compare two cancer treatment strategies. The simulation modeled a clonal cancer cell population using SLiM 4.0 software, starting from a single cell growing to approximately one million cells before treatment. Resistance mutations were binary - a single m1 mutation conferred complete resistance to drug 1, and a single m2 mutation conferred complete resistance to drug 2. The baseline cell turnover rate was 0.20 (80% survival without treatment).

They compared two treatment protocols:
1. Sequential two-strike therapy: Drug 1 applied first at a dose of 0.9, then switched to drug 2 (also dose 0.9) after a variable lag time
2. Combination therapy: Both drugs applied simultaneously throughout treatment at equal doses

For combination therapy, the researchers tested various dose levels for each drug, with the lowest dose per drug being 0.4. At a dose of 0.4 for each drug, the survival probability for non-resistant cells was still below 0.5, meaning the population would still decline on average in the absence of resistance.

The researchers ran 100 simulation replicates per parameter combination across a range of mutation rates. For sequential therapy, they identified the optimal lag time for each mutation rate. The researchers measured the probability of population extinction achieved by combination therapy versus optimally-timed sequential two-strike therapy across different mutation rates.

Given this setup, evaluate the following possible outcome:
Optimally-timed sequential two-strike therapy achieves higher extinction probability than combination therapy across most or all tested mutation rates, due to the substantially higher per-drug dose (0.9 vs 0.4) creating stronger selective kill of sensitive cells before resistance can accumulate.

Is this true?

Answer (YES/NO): NO